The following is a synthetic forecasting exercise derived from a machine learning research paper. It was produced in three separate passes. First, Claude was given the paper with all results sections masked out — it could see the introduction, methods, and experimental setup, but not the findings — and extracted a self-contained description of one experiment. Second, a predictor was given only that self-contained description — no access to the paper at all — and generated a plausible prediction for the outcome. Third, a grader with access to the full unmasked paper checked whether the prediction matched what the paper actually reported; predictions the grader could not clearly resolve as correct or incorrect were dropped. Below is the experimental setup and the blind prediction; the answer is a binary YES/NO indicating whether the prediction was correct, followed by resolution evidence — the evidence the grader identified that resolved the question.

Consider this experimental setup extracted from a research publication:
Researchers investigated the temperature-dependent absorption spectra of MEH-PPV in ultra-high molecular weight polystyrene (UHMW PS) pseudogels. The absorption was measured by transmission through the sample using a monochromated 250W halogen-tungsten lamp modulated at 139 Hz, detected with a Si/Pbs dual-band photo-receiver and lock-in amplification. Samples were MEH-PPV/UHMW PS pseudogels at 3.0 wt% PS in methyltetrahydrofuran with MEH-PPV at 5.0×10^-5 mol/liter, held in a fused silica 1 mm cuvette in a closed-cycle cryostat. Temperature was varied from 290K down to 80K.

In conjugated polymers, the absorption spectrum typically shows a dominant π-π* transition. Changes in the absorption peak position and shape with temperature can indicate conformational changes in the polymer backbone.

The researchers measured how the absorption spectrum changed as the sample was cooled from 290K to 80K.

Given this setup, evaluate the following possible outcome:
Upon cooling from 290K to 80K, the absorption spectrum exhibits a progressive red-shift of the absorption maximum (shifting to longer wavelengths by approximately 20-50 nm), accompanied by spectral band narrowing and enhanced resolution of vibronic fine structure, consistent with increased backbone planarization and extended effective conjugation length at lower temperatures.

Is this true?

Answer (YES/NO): NO